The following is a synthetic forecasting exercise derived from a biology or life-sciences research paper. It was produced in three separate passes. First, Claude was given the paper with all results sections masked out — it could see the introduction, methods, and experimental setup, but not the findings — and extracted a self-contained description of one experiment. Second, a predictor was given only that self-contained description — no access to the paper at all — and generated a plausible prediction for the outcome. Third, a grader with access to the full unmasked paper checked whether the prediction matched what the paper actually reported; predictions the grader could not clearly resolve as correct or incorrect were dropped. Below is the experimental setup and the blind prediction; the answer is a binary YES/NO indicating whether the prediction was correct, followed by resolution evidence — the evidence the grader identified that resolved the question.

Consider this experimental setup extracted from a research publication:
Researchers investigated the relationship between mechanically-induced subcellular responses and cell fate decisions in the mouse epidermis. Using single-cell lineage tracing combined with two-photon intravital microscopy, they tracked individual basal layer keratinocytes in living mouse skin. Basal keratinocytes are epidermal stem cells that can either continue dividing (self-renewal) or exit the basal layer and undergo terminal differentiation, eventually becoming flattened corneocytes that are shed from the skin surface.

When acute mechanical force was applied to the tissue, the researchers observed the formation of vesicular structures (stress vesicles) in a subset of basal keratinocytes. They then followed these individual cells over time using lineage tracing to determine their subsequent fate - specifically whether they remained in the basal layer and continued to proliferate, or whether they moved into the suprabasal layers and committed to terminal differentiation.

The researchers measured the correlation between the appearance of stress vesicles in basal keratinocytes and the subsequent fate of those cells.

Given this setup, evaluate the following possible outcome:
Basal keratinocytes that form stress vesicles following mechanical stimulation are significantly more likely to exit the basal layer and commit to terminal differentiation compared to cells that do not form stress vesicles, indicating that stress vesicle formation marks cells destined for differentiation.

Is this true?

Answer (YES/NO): YES